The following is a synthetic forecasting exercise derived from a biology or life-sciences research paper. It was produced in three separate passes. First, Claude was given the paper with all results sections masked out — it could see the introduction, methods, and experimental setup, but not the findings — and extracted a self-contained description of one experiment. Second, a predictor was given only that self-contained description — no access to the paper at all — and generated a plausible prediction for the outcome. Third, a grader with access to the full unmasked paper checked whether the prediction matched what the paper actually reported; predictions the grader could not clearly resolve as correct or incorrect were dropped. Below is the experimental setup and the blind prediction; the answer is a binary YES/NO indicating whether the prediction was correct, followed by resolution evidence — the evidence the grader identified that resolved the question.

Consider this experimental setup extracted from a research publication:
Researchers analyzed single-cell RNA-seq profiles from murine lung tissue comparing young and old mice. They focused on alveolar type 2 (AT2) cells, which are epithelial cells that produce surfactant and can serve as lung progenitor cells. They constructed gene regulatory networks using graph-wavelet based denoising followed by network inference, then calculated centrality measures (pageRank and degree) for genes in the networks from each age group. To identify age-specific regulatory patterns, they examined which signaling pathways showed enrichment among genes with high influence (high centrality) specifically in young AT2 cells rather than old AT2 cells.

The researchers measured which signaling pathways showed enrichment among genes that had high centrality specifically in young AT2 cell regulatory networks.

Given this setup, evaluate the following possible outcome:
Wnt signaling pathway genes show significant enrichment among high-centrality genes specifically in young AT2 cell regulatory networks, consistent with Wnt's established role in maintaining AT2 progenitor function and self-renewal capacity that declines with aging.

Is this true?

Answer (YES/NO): NO